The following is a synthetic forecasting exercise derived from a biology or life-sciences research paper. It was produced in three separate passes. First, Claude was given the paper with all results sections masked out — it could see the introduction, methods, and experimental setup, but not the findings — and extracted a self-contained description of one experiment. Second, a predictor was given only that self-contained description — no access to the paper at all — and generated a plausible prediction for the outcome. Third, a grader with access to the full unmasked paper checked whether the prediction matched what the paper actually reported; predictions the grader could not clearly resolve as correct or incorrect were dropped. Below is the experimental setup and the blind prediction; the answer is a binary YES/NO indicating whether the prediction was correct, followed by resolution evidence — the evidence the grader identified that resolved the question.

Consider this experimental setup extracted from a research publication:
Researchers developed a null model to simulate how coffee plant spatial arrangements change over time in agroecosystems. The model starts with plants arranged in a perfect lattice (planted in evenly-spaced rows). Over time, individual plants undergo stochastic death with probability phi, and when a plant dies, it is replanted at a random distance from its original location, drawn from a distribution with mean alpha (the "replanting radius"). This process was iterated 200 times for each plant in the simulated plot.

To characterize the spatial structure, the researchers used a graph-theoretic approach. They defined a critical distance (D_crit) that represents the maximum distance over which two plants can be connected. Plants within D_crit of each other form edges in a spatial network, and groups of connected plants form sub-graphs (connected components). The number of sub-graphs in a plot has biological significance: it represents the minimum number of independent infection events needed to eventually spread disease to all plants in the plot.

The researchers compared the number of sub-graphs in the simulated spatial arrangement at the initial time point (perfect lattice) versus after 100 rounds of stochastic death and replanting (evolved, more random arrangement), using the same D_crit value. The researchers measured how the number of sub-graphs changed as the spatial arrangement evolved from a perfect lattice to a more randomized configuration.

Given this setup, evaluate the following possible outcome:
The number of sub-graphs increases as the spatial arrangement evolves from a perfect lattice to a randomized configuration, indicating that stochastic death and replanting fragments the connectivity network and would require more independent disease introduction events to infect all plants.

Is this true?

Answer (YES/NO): YES